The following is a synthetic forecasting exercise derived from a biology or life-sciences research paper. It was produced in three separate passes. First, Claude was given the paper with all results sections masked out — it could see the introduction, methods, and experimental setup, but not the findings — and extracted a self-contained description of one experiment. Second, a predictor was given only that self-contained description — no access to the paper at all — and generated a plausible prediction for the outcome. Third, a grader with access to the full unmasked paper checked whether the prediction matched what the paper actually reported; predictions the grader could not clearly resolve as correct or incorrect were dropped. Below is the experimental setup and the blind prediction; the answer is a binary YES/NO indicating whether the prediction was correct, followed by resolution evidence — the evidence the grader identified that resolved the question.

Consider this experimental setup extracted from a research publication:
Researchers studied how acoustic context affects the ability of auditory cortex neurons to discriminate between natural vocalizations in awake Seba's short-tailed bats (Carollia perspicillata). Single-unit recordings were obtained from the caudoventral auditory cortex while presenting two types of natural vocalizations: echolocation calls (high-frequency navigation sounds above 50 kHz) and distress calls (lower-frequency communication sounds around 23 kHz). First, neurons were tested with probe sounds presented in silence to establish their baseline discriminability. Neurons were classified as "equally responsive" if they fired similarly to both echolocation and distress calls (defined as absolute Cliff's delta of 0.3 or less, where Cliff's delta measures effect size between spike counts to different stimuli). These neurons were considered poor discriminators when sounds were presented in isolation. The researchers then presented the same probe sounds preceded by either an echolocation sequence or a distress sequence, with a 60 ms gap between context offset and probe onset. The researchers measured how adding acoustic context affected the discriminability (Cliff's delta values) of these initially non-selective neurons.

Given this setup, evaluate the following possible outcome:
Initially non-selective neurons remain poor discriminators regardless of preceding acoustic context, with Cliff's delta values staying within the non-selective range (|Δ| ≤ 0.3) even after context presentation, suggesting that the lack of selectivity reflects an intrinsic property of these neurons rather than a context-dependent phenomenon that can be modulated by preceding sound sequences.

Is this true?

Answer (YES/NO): NO